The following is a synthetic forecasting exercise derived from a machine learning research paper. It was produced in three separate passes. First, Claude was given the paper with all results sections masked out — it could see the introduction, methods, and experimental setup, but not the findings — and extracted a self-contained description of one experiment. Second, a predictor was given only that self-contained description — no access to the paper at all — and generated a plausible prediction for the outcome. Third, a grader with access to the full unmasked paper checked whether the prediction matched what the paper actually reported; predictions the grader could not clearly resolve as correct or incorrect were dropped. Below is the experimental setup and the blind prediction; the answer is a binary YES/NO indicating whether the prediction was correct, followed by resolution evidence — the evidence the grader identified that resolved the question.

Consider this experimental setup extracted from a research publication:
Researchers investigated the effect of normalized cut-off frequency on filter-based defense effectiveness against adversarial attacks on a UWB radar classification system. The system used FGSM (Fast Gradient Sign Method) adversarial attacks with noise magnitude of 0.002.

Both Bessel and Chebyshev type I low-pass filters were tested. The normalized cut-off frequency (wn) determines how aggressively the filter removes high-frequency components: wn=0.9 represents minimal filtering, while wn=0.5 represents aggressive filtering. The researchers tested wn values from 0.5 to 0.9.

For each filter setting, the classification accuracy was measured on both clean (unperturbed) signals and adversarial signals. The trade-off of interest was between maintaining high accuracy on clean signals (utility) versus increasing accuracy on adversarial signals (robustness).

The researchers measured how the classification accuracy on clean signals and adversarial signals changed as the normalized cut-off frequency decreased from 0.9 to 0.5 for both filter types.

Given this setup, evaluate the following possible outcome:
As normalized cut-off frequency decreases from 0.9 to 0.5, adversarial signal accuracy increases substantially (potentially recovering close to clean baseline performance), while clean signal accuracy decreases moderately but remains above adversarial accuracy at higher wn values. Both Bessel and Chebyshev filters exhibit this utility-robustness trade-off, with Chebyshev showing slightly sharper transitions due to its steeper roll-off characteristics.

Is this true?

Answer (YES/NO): NO